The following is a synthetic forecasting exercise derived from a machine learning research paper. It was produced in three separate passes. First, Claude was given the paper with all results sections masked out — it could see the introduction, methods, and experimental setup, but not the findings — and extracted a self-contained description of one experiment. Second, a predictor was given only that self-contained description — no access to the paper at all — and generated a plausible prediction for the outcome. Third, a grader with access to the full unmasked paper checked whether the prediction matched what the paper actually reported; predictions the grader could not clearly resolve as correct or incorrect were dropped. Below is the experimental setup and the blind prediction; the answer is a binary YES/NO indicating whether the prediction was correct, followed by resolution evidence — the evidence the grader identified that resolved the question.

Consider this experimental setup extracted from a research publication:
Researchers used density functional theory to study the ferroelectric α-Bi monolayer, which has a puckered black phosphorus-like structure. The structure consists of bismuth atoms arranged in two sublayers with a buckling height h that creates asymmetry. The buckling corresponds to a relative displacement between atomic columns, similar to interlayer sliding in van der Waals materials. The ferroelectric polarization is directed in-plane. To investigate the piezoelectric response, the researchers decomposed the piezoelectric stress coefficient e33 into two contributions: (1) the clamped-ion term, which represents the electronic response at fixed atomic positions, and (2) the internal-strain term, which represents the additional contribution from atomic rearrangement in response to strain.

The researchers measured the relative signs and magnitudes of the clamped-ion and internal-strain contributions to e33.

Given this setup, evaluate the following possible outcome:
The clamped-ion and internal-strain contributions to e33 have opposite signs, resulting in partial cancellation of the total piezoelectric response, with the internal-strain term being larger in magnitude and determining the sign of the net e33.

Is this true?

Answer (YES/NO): YES